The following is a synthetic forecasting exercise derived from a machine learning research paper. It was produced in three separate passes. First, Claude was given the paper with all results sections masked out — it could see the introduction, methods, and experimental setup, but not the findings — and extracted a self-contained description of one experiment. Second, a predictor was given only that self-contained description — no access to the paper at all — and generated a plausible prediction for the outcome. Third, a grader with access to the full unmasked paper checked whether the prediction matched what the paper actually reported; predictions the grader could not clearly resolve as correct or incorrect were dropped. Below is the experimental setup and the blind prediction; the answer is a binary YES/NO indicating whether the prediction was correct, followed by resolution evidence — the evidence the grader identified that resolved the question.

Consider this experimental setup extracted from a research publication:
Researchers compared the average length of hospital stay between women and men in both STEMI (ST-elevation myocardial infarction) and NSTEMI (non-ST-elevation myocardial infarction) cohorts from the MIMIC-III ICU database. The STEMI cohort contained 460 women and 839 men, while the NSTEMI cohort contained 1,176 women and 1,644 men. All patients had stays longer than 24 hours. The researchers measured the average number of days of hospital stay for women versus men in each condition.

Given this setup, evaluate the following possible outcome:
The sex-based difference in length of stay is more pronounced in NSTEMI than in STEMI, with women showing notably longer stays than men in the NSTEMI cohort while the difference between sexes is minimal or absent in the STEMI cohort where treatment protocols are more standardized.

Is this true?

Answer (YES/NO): NO